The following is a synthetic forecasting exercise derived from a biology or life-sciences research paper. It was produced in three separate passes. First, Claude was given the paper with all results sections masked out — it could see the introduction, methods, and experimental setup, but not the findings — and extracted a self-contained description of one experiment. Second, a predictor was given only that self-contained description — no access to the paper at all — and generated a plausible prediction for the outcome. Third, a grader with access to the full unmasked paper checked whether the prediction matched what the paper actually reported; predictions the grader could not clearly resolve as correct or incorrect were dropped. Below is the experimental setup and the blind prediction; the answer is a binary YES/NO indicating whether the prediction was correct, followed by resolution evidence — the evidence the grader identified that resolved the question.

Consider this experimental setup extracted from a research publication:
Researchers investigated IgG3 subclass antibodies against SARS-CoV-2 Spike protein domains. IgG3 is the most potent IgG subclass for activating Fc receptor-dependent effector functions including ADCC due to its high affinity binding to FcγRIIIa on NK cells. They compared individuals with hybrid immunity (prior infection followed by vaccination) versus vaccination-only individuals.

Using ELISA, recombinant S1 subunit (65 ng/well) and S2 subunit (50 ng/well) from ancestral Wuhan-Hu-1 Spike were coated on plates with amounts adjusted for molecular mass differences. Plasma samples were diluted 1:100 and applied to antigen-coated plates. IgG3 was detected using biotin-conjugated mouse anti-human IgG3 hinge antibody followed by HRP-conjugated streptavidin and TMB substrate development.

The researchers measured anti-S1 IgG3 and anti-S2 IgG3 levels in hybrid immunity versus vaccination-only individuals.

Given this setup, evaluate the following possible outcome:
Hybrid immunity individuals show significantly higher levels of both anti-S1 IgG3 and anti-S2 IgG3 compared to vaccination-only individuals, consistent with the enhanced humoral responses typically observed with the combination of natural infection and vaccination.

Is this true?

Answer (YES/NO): NO